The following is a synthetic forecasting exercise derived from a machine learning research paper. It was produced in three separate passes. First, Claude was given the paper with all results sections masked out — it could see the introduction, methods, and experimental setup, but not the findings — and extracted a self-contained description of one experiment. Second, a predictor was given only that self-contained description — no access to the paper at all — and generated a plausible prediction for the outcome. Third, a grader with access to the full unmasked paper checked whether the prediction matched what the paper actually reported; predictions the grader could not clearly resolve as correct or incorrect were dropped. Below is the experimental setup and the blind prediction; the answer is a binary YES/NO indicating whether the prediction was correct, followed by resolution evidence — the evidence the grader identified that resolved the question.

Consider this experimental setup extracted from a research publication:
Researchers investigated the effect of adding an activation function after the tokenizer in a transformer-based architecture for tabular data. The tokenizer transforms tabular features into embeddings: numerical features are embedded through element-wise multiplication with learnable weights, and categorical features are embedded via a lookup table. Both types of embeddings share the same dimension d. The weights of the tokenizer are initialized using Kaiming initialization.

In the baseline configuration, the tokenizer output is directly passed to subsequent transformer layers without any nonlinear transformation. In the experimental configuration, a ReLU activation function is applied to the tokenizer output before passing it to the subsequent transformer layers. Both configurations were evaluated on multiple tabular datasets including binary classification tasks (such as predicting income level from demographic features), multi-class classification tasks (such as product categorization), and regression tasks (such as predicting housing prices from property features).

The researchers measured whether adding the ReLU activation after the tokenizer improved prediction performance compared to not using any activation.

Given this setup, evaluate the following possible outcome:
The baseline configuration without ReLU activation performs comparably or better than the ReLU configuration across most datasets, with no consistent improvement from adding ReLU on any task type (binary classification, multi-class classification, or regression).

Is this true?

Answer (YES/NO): NO